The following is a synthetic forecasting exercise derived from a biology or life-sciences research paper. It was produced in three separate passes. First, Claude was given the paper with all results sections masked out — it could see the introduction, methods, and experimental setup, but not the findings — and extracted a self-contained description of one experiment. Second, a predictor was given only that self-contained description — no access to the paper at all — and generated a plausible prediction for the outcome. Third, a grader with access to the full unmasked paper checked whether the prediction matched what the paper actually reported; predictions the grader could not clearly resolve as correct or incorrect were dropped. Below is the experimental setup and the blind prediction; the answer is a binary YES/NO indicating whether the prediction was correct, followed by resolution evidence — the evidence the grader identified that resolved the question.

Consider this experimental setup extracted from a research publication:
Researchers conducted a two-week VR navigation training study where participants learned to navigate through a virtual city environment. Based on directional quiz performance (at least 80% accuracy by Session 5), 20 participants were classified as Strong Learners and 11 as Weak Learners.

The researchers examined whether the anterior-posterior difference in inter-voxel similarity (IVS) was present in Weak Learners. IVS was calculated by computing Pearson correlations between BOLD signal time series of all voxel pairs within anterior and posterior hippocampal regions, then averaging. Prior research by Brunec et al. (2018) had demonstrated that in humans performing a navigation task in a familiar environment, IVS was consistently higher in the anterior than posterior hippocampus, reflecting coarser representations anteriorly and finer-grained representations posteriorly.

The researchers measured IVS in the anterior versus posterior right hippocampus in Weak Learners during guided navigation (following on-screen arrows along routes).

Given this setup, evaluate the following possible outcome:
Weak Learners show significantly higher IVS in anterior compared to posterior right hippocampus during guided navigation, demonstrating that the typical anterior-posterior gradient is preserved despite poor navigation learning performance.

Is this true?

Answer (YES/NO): NO